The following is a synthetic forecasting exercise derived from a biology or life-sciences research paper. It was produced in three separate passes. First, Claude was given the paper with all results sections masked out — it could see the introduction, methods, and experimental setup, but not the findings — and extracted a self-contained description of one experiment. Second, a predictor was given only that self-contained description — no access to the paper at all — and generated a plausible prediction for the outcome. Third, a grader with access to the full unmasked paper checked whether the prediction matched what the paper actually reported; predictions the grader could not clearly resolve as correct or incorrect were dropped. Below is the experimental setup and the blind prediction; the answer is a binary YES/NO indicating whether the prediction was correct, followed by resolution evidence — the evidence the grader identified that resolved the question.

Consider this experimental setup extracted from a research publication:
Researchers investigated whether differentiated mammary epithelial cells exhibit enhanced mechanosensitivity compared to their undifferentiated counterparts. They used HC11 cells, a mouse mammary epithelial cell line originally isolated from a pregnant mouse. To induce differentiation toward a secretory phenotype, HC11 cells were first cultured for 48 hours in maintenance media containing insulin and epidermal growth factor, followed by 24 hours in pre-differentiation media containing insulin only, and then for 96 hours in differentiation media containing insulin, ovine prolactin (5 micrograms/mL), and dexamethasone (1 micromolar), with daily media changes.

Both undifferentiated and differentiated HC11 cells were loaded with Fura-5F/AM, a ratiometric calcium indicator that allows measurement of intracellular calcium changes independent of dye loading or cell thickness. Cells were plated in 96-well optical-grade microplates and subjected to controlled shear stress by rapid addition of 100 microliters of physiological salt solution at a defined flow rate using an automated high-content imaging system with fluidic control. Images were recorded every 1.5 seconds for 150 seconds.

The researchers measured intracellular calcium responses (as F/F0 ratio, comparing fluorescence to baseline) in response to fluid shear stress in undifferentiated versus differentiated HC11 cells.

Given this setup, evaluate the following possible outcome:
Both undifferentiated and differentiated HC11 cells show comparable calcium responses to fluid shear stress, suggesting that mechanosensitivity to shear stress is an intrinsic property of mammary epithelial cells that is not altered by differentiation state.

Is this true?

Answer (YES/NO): NO